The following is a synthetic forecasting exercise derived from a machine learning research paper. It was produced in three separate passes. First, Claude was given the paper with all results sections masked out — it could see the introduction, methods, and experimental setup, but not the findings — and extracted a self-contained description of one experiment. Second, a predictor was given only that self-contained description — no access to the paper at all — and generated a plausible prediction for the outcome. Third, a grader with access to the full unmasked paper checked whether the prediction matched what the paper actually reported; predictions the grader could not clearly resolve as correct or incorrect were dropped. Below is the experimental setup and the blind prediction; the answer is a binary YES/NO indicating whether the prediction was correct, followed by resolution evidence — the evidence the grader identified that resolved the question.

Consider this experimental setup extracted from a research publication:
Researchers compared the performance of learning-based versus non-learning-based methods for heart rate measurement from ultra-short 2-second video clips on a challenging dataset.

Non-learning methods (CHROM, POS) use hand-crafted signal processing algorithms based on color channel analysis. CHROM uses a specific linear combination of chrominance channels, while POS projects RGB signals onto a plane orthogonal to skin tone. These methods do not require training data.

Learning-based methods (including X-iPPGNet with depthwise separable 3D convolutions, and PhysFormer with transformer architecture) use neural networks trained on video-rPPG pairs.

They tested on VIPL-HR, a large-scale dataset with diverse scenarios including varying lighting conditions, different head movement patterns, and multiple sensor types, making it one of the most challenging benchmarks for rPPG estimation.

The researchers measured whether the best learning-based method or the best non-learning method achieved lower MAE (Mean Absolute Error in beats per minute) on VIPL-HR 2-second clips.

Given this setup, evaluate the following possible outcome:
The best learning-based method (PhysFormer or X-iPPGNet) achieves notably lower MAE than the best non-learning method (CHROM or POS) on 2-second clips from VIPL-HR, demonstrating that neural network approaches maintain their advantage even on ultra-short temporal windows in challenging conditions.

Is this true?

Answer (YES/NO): YES